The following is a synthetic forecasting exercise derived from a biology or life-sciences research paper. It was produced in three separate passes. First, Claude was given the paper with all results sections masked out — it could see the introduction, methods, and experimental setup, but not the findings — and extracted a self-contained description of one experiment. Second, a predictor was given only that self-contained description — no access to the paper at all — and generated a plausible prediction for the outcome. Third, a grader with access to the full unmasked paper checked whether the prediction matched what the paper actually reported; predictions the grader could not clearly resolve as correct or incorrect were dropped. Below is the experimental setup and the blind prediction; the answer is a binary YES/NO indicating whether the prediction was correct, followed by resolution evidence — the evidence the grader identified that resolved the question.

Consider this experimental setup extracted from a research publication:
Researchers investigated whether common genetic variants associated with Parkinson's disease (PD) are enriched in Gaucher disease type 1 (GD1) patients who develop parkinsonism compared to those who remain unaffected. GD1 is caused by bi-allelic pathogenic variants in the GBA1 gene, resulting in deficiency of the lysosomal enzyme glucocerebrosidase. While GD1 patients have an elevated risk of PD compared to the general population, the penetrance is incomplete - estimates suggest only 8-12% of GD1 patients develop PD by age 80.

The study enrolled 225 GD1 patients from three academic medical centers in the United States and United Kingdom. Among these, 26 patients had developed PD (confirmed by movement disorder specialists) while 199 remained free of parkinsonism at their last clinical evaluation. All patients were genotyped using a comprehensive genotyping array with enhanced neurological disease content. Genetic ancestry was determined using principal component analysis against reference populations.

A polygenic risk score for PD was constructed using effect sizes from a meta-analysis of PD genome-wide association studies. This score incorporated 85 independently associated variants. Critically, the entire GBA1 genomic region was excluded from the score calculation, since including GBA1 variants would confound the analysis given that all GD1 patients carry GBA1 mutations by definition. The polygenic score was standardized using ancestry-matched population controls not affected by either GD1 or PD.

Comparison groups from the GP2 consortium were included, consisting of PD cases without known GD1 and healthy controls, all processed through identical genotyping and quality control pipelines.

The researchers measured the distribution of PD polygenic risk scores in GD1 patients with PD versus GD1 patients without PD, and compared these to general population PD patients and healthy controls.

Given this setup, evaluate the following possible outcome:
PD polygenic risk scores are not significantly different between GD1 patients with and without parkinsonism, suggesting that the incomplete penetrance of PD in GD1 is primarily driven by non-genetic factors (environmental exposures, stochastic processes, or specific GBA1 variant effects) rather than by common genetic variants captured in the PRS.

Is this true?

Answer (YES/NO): NO